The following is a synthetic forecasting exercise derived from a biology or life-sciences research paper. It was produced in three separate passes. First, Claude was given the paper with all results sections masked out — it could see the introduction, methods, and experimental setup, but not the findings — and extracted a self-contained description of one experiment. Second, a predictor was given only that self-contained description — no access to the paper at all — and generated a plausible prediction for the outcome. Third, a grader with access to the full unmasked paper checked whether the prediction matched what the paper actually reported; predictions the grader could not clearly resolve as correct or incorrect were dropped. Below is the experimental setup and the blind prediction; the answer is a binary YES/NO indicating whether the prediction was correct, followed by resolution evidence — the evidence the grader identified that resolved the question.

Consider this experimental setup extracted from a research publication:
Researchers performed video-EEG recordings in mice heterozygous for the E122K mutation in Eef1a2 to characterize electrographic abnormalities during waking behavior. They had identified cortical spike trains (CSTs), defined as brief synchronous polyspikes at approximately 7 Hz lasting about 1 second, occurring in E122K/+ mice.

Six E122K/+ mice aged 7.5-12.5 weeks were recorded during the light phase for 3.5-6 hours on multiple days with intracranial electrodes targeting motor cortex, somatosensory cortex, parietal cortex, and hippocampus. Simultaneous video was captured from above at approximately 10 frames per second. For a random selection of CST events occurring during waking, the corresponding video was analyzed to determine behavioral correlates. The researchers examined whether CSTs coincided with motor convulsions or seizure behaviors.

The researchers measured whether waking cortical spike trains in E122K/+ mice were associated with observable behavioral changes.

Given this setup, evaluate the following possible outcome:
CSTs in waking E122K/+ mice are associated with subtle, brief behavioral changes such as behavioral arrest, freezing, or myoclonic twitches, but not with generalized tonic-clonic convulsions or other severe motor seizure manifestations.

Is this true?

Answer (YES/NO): NO